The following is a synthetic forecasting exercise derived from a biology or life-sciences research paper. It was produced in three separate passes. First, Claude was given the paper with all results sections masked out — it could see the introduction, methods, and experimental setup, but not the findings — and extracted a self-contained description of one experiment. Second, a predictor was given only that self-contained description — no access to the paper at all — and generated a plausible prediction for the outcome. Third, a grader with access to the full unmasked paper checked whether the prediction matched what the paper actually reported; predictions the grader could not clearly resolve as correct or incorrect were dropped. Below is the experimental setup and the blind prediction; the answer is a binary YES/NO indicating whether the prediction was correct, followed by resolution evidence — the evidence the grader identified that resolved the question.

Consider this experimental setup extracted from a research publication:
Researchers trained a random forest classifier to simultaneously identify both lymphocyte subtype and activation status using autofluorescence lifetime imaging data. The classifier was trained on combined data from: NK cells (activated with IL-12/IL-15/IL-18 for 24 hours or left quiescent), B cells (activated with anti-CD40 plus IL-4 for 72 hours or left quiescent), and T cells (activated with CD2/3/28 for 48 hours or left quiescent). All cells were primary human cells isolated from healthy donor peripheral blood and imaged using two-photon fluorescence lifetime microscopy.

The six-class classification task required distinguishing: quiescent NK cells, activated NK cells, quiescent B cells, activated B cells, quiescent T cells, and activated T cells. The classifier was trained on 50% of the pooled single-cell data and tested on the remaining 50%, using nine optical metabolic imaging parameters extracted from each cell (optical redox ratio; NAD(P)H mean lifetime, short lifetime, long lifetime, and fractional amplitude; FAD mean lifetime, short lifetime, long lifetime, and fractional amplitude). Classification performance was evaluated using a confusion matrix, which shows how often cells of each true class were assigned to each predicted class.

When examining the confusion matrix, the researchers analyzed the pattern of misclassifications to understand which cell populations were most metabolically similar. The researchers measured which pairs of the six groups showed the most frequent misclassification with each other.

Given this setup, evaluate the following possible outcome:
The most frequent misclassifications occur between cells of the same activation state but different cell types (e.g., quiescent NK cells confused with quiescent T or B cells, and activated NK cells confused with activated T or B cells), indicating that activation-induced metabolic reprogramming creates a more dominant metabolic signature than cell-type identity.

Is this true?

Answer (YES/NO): NO